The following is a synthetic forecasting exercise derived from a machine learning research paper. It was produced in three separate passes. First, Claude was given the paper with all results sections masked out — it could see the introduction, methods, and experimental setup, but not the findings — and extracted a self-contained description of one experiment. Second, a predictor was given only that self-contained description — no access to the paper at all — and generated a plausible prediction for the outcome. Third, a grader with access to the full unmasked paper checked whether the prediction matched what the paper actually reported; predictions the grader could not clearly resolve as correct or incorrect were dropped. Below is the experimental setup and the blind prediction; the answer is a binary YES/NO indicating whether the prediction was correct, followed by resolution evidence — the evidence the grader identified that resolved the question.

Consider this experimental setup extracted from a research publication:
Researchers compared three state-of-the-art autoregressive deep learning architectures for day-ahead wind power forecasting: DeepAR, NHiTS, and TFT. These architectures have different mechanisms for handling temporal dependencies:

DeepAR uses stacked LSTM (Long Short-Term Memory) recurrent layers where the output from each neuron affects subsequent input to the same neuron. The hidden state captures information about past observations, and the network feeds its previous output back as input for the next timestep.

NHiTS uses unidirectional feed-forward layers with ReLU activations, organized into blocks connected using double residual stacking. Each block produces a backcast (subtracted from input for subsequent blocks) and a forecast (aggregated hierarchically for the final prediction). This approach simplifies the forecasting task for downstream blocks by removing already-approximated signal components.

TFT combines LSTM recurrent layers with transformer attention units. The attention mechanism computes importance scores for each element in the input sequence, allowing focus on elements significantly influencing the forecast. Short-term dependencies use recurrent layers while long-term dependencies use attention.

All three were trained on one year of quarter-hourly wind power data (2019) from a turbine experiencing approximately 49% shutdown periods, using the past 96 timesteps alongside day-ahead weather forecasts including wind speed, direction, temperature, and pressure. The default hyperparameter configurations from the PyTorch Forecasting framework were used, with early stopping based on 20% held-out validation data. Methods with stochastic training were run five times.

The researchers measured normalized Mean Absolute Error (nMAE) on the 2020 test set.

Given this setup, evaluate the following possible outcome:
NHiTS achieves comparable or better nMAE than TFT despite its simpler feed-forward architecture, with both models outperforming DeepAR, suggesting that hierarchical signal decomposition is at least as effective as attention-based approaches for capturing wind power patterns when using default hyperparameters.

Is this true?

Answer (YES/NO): YES